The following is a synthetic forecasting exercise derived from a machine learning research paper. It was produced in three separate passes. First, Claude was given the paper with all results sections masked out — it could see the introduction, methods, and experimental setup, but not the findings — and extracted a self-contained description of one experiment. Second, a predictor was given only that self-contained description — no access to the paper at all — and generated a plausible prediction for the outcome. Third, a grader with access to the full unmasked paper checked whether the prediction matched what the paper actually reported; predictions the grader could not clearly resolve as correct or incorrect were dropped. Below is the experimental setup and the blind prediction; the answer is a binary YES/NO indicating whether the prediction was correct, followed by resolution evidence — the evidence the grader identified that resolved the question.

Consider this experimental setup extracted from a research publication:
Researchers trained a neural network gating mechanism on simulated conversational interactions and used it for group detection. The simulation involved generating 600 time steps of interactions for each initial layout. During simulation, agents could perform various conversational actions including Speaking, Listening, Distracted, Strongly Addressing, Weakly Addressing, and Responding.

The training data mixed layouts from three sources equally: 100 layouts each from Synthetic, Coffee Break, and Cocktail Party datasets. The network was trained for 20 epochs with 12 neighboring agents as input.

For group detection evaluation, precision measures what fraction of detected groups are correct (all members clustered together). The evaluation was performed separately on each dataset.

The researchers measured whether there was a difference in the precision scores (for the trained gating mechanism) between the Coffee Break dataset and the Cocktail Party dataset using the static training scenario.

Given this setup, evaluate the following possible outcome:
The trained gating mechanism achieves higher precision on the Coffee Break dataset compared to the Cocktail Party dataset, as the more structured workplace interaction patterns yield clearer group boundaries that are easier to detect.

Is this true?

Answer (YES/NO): YES